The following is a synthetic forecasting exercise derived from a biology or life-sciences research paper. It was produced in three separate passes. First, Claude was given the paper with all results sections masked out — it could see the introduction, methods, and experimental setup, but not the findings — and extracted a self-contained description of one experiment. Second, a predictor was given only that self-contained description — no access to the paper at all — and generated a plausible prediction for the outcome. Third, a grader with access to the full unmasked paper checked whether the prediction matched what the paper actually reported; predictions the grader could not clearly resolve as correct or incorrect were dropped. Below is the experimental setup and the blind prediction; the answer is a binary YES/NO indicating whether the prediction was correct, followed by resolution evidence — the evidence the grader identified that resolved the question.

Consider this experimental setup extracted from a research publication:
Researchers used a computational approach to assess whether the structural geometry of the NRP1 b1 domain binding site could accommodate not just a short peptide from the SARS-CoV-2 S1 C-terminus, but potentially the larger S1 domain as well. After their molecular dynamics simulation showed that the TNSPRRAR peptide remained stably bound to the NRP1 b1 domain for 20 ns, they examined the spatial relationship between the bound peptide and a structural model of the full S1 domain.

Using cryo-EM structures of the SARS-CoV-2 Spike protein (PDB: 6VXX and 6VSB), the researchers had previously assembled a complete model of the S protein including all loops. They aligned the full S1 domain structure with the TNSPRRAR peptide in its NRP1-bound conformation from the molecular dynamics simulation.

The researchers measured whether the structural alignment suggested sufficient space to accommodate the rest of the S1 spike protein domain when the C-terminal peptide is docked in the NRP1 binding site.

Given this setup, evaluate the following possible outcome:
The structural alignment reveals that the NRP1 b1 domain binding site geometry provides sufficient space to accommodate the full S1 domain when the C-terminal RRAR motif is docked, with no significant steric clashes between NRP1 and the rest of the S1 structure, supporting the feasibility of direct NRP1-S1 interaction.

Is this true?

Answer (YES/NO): YES